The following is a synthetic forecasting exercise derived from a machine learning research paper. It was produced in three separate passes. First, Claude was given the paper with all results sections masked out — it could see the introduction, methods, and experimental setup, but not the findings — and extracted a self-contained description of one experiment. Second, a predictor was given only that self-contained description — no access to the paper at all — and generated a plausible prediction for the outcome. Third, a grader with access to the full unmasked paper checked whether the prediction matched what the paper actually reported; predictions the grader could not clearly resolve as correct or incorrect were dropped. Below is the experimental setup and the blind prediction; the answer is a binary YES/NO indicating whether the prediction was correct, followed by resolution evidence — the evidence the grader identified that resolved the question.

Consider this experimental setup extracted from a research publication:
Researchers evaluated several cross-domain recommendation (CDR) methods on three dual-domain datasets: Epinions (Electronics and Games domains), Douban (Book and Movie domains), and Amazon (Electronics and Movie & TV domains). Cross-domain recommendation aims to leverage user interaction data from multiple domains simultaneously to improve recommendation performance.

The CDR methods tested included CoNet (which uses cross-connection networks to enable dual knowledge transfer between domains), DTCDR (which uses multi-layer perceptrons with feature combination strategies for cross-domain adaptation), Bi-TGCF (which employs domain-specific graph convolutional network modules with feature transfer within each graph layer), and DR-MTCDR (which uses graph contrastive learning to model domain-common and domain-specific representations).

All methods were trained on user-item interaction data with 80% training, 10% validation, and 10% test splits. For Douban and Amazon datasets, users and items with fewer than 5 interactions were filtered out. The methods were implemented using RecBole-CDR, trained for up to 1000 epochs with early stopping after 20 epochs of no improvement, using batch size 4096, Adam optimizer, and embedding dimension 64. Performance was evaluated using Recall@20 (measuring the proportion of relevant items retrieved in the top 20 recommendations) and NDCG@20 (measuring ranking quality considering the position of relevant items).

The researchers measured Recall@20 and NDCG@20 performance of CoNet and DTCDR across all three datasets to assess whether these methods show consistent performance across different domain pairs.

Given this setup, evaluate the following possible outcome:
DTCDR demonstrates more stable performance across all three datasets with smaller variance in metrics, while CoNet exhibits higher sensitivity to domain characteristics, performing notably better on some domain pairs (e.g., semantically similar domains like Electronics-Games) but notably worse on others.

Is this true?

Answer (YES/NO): NO